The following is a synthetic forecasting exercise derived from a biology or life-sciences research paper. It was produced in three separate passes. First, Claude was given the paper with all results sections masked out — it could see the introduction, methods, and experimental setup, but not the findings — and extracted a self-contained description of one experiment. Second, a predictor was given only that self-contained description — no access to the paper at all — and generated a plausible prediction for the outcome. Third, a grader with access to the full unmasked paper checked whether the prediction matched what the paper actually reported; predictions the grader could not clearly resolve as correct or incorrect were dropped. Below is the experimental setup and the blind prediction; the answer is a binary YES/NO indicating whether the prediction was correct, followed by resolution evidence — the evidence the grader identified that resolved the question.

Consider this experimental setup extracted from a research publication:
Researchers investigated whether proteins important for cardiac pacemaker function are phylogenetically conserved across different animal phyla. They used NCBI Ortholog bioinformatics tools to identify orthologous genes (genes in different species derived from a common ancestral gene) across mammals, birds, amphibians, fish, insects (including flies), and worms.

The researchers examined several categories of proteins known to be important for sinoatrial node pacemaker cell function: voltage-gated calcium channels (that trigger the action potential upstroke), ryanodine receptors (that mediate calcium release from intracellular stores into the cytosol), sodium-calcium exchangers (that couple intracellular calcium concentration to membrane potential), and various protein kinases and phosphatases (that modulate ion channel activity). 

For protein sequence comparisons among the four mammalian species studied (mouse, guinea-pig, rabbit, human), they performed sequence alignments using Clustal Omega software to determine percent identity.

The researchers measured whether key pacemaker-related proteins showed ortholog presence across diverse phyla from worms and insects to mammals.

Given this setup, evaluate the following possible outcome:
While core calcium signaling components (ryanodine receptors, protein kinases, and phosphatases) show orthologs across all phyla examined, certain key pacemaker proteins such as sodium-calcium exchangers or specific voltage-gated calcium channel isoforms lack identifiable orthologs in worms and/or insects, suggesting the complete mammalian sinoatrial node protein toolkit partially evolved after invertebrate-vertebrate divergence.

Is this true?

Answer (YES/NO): NO